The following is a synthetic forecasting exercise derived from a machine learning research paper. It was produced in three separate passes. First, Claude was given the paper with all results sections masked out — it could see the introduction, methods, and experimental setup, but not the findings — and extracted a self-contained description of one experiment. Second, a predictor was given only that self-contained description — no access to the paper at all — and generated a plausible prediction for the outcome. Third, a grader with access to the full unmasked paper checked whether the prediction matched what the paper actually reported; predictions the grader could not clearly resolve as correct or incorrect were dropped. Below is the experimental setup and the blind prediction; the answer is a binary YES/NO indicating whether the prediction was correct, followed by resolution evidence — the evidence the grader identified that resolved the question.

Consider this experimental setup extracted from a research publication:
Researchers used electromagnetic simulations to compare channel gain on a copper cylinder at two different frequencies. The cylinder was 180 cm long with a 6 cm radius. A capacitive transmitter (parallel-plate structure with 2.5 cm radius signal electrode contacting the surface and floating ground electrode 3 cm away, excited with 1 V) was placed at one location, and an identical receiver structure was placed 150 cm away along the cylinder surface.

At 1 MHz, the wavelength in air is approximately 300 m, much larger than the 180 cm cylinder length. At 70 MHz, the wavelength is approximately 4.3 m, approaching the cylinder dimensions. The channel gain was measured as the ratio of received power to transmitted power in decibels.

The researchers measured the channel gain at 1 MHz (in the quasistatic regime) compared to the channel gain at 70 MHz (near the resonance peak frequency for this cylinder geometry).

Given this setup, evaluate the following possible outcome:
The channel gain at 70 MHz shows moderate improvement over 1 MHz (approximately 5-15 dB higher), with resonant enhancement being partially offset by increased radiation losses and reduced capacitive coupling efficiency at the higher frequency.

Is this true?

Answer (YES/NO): YES